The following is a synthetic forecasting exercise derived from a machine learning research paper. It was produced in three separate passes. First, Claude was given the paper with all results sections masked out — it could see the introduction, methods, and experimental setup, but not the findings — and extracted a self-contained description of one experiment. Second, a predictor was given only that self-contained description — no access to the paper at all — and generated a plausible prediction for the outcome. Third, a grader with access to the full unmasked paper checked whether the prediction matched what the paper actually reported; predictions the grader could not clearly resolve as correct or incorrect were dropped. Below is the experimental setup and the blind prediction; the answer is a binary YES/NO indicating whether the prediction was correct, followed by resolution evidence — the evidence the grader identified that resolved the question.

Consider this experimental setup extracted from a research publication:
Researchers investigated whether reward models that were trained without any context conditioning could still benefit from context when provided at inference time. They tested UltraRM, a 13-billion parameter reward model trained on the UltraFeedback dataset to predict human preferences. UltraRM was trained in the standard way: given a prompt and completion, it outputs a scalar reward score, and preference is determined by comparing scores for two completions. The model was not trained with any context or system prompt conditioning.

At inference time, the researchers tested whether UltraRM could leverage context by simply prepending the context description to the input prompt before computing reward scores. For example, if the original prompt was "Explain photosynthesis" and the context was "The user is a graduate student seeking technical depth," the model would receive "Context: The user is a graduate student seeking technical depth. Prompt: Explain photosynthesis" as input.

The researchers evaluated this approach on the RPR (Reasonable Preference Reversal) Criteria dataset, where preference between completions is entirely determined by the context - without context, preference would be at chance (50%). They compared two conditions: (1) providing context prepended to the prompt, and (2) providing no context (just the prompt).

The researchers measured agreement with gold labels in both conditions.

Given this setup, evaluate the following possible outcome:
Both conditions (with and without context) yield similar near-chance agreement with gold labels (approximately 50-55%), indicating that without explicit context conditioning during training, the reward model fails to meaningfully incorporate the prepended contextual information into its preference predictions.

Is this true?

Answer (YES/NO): NO